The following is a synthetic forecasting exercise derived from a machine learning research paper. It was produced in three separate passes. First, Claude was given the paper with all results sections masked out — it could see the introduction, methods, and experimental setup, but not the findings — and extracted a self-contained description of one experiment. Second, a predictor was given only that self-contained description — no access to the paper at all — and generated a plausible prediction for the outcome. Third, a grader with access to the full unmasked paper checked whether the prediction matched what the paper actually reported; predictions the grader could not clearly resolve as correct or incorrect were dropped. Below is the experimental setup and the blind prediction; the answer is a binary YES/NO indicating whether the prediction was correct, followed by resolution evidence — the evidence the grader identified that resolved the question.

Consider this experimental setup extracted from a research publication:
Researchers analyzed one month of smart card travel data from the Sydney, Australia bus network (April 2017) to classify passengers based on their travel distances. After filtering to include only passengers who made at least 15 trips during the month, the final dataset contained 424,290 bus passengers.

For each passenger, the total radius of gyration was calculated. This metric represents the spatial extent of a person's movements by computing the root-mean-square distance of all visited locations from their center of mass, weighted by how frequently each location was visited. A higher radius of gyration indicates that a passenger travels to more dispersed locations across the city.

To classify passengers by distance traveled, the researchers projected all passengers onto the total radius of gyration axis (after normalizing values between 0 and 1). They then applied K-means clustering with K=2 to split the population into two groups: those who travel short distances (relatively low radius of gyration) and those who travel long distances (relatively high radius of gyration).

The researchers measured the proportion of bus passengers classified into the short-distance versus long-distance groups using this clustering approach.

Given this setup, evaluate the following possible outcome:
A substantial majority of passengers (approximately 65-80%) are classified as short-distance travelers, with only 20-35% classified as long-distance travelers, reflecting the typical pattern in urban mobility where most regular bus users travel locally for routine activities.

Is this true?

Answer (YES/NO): NO